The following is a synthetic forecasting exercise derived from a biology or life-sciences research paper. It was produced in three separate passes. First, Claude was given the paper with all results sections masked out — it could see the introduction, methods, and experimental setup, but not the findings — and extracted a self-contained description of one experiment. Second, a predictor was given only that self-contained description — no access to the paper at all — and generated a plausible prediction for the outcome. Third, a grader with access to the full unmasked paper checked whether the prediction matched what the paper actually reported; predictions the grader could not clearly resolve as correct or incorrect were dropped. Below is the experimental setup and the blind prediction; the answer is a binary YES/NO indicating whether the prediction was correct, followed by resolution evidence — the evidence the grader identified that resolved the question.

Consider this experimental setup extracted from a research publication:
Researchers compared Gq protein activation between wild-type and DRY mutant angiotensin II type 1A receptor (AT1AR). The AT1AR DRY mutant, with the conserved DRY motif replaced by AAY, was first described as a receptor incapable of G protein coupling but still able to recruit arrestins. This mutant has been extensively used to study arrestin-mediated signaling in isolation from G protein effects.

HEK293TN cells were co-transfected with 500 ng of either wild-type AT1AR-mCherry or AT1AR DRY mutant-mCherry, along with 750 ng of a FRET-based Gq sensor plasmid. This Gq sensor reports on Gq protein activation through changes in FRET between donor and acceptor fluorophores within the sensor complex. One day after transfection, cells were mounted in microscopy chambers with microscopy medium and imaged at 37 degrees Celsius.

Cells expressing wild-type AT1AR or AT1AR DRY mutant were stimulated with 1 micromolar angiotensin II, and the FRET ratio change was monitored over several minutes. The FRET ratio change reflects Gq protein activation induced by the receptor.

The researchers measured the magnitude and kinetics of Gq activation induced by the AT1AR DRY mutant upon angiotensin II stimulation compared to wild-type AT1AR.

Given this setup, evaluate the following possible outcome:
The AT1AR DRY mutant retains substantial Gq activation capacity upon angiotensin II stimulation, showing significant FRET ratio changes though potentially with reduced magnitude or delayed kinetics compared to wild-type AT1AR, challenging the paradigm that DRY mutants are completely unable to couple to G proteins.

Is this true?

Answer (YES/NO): YES